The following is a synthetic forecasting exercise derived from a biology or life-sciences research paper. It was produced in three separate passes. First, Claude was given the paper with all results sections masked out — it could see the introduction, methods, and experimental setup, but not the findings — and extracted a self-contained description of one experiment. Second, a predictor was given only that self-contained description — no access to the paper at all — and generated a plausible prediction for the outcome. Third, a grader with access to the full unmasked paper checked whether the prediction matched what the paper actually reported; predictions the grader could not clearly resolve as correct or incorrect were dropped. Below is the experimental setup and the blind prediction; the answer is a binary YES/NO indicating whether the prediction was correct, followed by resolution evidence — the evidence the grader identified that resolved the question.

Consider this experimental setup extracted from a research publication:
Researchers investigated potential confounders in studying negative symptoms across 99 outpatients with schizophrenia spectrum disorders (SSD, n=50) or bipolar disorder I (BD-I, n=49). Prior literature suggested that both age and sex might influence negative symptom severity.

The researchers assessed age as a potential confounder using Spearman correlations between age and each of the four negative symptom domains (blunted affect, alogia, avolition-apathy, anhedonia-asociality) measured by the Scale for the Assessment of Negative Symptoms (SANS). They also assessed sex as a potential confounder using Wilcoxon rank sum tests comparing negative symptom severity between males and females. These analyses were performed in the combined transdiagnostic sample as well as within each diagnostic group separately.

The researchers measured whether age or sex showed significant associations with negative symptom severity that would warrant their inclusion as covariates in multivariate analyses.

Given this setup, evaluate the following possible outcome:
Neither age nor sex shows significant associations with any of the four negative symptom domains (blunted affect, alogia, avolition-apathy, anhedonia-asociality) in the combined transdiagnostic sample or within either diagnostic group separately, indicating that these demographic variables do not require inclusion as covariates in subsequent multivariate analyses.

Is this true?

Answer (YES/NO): YES